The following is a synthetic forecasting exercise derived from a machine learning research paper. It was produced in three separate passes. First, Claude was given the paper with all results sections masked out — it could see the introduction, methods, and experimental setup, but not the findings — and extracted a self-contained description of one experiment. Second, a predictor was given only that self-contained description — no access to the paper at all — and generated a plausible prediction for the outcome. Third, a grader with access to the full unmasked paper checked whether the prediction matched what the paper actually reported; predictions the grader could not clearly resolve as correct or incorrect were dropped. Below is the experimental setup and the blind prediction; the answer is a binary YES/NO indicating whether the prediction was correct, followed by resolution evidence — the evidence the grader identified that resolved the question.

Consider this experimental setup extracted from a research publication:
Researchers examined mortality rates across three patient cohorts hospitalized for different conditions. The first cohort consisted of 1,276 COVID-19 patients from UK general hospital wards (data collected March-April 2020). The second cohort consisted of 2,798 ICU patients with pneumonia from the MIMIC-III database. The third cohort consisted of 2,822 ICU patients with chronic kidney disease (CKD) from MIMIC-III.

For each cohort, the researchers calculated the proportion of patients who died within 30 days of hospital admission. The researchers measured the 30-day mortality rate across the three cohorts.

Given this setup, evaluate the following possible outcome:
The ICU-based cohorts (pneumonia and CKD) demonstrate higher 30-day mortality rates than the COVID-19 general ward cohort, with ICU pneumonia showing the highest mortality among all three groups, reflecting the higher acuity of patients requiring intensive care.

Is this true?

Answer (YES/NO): NO